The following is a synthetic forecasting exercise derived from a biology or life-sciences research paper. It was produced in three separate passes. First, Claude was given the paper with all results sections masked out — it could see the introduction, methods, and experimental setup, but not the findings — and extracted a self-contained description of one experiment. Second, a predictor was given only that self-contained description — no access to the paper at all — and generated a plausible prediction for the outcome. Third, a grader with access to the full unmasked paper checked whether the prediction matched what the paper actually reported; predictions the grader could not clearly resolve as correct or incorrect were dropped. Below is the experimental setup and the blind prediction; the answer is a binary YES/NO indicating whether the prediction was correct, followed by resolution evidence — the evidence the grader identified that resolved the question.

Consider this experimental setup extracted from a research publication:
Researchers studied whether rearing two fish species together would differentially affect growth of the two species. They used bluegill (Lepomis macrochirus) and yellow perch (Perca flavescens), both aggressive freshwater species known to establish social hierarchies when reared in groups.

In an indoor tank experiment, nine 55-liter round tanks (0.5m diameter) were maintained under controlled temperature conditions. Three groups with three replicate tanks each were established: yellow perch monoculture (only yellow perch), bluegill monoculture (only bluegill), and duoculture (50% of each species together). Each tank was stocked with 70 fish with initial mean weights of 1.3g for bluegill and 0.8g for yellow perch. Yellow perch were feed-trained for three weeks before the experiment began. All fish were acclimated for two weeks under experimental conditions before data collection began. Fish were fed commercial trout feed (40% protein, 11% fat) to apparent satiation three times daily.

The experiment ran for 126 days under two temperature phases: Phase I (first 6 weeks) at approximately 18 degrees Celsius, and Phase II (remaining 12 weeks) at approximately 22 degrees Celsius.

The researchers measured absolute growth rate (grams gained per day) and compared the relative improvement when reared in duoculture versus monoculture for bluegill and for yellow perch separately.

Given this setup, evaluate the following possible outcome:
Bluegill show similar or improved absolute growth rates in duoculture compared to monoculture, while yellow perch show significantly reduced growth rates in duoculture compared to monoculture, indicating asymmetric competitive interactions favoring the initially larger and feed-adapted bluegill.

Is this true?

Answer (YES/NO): NO